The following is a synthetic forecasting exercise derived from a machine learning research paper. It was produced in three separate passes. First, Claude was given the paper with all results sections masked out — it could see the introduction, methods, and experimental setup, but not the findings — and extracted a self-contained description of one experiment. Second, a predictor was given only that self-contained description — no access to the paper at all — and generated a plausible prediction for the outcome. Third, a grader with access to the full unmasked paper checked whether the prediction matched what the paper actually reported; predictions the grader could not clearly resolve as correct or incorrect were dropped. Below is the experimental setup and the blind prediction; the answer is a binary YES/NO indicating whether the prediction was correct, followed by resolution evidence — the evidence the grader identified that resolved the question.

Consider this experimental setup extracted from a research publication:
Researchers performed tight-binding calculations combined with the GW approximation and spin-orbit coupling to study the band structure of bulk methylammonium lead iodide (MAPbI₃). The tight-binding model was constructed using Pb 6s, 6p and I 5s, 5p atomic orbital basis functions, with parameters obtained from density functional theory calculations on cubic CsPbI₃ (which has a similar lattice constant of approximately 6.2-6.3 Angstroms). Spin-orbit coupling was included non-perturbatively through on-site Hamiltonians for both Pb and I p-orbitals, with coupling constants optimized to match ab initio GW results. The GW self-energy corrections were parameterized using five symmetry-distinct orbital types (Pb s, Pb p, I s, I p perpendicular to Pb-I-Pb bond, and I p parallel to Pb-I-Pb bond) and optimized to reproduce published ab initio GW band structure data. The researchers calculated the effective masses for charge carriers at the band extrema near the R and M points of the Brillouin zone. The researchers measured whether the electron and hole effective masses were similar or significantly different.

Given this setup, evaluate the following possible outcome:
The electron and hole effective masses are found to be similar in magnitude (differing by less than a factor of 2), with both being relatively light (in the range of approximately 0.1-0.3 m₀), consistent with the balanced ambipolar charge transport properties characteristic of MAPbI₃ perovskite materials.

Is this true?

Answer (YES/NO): YES